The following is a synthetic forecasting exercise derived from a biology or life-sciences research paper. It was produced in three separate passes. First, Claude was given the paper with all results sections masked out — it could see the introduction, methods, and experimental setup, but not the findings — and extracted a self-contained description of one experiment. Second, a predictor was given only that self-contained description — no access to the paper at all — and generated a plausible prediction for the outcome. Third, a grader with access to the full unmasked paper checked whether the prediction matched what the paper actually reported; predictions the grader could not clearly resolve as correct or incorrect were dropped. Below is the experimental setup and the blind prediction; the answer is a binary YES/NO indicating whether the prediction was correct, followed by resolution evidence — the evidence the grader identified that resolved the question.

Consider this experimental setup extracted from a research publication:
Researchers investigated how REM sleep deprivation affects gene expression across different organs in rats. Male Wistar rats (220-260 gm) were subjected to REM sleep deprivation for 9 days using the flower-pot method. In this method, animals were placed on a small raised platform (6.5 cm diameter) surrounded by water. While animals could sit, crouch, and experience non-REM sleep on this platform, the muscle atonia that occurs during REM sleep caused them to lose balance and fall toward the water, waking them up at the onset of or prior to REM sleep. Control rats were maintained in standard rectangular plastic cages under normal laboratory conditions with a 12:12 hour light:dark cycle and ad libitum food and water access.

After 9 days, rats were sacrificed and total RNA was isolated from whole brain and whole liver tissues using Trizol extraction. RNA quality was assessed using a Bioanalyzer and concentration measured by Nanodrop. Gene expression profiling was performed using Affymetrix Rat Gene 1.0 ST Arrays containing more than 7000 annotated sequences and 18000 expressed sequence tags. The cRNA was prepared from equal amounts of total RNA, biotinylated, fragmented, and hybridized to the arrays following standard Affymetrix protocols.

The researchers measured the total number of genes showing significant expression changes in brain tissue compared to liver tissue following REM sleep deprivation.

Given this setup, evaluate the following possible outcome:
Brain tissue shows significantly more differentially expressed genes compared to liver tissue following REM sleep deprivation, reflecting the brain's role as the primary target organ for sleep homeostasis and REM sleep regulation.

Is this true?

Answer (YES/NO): YES